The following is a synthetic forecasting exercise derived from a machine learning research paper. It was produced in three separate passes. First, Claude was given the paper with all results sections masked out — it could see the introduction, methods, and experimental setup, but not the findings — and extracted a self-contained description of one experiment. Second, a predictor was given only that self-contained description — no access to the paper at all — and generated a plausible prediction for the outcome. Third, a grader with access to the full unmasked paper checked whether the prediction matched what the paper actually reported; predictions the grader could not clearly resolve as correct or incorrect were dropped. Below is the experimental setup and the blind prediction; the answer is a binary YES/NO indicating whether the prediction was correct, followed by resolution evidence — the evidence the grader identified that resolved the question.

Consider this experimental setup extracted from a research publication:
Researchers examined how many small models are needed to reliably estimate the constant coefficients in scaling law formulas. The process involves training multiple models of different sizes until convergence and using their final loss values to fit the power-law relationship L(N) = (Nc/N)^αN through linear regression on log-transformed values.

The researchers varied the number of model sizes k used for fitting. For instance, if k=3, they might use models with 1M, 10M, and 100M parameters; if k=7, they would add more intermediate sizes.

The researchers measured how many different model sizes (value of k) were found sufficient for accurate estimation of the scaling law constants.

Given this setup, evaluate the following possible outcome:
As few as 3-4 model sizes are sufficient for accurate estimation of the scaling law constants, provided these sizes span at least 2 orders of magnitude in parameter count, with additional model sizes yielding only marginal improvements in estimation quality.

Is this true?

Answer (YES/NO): NO